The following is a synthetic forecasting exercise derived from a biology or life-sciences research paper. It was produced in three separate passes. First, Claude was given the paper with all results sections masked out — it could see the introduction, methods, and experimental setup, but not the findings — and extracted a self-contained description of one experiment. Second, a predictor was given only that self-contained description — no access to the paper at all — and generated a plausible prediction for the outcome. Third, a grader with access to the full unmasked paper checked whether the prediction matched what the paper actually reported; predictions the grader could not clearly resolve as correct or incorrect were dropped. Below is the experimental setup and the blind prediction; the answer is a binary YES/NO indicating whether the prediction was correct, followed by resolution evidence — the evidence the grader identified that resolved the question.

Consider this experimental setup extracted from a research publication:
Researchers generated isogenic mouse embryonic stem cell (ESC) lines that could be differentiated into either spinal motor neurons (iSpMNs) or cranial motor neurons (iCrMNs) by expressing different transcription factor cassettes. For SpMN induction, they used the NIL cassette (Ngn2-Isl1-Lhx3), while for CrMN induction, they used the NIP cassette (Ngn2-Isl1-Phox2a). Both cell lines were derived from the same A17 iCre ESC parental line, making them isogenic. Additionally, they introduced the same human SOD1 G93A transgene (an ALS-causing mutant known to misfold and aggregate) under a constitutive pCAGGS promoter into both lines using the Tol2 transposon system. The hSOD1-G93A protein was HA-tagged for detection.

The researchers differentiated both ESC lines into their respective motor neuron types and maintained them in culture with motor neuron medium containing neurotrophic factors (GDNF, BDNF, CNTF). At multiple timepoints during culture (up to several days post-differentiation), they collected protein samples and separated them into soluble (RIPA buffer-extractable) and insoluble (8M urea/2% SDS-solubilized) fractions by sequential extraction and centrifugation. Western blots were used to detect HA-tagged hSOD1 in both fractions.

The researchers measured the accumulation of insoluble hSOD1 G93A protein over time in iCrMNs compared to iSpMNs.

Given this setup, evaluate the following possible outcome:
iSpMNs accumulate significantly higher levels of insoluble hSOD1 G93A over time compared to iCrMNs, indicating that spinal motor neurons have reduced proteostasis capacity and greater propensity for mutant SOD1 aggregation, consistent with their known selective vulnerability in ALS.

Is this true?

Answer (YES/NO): YES